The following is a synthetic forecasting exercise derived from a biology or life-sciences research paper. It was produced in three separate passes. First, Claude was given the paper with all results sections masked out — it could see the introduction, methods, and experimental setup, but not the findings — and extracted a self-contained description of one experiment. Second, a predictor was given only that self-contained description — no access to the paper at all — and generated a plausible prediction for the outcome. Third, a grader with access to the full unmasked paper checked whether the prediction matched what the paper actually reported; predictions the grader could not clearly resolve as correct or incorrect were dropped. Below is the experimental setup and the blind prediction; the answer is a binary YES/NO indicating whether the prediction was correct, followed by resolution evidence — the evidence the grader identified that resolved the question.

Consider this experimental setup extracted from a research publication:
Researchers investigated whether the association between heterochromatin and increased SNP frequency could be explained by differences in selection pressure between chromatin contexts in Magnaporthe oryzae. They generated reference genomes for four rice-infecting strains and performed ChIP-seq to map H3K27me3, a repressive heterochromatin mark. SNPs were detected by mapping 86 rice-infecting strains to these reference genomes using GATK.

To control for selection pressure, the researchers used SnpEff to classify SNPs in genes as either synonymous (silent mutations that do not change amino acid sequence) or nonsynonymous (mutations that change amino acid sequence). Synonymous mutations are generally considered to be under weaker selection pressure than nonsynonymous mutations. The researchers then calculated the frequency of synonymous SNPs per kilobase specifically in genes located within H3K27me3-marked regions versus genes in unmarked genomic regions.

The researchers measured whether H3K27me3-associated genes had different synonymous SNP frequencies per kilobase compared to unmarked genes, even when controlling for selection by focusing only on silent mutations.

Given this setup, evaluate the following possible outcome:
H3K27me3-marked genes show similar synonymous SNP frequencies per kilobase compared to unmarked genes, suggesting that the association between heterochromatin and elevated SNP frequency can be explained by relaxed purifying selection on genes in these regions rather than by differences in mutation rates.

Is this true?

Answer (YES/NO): NO